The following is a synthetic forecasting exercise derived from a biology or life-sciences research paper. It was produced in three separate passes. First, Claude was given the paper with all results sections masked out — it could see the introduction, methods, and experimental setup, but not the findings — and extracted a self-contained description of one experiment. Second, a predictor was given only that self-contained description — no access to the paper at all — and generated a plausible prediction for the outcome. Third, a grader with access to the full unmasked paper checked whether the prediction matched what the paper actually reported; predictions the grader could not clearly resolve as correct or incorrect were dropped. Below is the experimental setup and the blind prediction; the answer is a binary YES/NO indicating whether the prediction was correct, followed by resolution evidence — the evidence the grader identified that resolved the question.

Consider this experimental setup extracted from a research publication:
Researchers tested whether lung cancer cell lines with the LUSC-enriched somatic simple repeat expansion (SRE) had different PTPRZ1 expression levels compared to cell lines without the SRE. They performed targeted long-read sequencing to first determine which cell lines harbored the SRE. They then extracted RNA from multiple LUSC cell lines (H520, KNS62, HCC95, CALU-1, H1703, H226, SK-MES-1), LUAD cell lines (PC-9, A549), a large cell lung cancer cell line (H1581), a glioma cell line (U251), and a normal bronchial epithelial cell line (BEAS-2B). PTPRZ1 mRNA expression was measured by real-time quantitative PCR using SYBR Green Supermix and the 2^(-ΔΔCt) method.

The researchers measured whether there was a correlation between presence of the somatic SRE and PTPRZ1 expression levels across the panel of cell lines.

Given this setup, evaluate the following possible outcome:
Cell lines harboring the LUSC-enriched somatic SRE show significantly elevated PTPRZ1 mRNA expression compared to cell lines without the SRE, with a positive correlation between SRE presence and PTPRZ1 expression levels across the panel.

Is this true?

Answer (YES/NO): YES